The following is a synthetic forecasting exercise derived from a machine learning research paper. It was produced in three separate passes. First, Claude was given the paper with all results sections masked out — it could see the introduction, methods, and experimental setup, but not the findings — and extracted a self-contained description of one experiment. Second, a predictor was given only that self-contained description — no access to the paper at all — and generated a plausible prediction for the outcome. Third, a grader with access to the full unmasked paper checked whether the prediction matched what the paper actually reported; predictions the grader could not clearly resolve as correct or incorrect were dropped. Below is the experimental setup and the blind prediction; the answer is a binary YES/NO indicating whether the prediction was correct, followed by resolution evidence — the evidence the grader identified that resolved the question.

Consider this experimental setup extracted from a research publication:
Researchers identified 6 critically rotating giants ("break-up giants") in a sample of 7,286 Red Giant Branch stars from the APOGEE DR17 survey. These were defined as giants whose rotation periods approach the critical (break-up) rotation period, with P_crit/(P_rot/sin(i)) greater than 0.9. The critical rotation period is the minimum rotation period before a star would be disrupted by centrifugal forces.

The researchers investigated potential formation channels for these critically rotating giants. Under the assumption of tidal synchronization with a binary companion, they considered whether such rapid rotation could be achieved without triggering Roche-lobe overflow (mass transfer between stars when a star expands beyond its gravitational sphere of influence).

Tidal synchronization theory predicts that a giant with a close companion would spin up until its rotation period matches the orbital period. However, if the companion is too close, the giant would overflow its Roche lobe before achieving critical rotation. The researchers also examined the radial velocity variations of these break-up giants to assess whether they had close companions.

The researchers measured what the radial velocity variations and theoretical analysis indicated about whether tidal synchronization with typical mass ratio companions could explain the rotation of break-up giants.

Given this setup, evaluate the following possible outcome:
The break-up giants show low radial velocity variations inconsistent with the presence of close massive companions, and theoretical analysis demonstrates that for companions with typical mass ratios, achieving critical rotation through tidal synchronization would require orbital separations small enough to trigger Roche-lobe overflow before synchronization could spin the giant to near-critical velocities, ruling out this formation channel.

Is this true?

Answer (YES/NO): YES